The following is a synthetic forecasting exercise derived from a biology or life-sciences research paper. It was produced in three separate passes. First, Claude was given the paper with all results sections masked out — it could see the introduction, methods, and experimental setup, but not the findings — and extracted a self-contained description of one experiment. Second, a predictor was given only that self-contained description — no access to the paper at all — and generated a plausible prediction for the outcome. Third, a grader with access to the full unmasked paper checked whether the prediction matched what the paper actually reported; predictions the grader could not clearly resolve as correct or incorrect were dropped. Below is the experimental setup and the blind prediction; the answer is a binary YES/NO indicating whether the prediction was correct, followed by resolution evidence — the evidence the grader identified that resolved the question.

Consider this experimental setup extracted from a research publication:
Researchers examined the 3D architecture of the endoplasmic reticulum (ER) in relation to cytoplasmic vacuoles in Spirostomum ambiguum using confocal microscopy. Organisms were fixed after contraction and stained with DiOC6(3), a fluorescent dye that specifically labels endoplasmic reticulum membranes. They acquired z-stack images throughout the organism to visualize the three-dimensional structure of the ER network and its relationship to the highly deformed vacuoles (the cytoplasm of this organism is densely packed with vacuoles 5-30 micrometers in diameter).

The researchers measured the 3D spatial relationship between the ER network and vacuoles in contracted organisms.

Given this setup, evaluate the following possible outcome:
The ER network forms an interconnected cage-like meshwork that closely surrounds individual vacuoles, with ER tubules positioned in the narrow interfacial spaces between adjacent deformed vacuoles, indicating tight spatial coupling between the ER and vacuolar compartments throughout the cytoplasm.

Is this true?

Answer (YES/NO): YES